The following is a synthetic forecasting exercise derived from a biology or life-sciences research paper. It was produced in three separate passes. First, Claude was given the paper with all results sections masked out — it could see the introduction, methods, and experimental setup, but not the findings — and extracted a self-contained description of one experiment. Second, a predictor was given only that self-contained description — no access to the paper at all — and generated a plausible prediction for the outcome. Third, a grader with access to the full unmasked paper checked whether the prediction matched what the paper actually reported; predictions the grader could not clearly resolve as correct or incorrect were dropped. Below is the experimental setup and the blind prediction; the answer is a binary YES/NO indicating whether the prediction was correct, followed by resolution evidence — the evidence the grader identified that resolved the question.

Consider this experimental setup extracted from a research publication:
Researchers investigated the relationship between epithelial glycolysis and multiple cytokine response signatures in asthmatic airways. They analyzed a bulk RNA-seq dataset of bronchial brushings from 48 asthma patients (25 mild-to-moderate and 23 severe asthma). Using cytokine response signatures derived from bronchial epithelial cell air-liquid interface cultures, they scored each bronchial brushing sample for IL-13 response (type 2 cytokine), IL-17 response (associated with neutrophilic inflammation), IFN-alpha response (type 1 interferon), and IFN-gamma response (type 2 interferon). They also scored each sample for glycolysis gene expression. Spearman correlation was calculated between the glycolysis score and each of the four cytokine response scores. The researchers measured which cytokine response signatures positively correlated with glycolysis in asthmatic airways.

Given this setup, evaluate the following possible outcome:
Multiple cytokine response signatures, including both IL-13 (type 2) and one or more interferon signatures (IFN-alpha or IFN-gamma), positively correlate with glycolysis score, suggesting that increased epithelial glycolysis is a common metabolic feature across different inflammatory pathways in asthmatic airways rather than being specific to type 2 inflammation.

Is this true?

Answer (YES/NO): NO